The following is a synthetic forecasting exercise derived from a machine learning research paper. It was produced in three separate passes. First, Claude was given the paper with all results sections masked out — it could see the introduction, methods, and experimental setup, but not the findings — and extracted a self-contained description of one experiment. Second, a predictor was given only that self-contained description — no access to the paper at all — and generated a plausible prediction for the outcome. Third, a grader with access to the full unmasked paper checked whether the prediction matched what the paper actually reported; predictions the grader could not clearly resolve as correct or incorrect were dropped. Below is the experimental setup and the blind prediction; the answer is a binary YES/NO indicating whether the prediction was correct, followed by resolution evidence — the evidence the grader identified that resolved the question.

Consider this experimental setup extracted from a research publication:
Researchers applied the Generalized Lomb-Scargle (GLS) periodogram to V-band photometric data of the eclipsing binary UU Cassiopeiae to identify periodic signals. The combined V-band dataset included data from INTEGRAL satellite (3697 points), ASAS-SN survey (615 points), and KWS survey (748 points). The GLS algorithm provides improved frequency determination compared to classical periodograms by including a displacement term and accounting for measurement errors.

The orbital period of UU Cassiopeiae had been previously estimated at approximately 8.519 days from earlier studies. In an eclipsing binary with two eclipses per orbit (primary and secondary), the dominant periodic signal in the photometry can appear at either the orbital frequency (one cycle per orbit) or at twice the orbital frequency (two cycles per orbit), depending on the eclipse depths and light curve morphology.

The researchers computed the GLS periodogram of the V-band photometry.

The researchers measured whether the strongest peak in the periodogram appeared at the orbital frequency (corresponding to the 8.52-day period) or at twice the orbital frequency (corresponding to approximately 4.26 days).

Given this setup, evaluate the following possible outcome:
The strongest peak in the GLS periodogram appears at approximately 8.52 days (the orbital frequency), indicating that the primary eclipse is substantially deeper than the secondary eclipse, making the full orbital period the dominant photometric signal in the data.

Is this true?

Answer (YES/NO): NO